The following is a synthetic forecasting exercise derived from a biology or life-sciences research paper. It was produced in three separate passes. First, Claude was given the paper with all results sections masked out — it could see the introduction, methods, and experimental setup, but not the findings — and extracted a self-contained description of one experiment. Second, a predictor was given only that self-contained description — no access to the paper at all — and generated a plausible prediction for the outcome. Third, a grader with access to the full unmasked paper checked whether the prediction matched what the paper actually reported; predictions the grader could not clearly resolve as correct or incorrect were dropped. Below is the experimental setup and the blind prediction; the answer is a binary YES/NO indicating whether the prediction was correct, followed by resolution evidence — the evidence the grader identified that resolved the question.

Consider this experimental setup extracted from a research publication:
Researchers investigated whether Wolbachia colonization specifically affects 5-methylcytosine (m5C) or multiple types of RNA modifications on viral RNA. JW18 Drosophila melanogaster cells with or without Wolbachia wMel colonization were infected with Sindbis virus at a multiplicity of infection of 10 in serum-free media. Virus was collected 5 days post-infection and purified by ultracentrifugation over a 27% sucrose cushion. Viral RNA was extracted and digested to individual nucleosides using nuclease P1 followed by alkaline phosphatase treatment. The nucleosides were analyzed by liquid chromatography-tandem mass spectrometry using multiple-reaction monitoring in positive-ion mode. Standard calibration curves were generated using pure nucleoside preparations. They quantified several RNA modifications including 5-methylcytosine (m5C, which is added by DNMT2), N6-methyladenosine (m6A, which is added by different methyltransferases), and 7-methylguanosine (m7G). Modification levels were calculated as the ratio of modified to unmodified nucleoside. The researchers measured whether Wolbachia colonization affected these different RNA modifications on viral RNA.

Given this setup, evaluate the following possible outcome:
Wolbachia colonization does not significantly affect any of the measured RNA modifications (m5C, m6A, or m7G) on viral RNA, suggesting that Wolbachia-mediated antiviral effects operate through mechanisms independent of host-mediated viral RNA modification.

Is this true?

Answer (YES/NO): NO